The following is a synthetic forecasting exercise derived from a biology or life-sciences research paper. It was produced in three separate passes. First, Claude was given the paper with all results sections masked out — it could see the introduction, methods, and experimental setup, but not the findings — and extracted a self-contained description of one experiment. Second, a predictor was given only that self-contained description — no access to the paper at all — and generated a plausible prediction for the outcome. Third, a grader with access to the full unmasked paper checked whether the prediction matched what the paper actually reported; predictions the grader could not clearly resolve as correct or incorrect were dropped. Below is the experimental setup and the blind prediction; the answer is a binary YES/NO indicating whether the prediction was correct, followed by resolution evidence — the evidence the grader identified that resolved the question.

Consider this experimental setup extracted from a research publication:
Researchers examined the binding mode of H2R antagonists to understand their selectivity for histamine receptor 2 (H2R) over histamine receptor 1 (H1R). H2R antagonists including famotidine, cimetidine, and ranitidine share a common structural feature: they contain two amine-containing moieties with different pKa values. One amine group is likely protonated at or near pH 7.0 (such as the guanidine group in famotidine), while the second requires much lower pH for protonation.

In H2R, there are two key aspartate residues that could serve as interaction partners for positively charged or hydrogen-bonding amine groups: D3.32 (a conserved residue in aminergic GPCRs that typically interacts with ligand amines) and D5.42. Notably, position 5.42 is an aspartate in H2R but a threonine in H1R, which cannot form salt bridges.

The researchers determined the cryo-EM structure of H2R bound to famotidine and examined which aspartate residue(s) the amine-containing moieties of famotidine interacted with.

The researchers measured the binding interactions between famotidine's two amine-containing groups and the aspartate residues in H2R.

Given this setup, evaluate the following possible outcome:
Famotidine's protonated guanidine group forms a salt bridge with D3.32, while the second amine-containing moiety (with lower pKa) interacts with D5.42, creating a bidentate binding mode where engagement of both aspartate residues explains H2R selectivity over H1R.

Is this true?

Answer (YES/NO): NO